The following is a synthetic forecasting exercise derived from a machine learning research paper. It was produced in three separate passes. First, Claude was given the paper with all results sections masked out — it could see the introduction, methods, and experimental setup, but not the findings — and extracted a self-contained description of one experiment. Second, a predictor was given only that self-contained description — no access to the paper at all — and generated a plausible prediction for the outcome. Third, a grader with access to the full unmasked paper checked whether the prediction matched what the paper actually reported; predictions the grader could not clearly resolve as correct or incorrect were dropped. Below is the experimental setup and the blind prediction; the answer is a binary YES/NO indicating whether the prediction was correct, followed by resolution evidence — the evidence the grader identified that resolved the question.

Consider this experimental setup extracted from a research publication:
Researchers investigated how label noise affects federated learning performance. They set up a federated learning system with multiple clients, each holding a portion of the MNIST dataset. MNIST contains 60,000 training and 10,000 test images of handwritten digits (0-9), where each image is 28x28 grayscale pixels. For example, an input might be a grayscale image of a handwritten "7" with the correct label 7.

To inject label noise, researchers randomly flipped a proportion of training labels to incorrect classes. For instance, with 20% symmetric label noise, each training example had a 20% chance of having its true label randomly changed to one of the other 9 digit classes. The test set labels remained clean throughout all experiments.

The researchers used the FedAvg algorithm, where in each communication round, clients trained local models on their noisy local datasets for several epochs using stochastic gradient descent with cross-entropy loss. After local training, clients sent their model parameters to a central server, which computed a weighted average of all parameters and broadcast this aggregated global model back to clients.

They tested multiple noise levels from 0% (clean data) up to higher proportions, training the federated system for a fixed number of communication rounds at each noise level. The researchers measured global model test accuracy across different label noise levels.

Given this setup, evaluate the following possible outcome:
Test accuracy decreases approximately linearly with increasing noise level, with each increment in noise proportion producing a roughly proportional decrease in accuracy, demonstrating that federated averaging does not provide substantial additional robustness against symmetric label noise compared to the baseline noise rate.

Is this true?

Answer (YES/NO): YES